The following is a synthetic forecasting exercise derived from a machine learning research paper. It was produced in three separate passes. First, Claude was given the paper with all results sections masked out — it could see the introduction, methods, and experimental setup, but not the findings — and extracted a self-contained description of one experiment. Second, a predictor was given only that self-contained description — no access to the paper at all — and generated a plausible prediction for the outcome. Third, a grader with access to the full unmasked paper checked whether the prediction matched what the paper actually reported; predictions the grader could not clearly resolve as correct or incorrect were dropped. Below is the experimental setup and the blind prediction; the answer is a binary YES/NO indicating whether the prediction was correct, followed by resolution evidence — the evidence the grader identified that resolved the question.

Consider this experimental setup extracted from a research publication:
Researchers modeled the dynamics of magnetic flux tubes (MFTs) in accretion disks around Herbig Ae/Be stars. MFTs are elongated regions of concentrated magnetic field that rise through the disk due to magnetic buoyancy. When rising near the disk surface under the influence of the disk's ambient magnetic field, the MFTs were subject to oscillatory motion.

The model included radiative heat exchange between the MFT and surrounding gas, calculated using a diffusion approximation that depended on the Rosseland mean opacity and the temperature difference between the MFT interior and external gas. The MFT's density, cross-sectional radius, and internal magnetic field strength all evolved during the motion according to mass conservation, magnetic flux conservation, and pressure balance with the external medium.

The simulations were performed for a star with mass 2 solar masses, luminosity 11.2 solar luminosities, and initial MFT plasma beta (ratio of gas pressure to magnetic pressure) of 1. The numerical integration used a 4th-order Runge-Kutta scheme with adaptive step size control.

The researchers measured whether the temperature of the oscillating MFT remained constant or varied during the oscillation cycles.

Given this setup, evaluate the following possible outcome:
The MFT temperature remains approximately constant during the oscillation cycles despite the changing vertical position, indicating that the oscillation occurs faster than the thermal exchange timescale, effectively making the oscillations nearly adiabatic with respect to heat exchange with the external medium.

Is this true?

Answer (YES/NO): NO